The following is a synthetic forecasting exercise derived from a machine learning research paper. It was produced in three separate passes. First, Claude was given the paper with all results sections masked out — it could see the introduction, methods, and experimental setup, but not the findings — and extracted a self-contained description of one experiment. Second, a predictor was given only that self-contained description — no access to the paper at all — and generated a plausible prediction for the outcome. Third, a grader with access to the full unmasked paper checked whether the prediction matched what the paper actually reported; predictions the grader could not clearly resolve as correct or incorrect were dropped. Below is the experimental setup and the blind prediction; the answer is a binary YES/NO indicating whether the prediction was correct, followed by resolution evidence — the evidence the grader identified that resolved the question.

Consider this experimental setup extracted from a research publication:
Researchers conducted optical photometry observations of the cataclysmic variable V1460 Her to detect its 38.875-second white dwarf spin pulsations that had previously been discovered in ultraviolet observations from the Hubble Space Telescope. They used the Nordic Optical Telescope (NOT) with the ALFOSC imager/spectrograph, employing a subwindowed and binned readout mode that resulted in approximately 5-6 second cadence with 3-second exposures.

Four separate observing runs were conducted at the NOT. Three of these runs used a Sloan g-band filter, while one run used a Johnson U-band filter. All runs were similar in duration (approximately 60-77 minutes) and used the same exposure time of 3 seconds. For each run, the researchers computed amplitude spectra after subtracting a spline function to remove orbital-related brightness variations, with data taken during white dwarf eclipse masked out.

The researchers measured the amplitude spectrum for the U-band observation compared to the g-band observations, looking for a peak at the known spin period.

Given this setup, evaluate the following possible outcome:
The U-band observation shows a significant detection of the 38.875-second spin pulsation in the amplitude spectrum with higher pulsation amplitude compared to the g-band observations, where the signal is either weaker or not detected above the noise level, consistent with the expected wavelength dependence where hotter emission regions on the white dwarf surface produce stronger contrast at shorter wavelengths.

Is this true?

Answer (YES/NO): NO